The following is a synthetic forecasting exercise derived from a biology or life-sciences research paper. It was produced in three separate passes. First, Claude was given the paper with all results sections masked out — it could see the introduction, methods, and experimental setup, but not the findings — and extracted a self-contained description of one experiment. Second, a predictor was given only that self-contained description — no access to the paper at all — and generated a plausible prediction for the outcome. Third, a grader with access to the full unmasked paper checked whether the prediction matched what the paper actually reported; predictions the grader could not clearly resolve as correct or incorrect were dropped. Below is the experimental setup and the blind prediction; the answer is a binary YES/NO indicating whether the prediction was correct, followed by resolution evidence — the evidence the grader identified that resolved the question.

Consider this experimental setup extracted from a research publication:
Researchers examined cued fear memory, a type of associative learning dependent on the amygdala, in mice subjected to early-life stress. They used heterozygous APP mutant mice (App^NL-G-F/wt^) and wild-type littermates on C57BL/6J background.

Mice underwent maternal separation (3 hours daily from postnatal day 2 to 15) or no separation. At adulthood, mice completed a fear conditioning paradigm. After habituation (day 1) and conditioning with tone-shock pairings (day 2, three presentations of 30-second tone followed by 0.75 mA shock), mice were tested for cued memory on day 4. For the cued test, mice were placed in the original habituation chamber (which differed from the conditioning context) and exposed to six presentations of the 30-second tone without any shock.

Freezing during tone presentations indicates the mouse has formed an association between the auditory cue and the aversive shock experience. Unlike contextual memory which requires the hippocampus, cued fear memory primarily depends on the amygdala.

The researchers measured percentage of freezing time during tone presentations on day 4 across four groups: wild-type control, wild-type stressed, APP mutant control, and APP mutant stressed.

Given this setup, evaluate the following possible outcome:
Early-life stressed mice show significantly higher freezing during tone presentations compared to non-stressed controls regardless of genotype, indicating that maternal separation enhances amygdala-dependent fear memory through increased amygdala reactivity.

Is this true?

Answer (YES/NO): NO